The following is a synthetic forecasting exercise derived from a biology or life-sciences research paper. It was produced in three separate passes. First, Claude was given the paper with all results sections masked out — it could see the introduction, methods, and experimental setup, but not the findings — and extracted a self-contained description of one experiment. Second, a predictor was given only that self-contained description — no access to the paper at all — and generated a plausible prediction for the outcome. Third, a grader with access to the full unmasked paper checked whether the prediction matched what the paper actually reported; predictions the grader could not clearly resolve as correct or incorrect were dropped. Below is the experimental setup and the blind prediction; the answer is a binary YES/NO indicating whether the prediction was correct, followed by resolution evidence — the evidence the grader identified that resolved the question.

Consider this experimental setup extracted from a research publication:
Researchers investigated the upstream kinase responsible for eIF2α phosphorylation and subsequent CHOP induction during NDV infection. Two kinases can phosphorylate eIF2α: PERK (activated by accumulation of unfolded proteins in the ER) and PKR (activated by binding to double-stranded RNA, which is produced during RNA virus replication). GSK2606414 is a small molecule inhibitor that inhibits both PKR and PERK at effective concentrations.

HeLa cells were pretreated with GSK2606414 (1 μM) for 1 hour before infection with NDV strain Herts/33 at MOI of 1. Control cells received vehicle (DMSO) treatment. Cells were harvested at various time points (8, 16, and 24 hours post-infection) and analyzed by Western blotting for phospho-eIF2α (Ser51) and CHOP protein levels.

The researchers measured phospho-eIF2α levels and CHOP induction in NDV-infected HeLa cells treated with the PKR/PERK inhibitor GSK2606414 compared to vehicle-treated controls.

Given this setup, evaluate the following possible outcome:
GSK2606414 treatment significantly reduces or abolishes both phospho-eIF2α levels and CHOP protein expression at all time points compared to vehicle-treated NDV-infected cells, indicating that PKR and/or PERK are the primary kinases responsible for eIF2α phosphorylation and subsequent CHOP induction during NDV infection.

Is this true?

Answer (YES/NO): YES